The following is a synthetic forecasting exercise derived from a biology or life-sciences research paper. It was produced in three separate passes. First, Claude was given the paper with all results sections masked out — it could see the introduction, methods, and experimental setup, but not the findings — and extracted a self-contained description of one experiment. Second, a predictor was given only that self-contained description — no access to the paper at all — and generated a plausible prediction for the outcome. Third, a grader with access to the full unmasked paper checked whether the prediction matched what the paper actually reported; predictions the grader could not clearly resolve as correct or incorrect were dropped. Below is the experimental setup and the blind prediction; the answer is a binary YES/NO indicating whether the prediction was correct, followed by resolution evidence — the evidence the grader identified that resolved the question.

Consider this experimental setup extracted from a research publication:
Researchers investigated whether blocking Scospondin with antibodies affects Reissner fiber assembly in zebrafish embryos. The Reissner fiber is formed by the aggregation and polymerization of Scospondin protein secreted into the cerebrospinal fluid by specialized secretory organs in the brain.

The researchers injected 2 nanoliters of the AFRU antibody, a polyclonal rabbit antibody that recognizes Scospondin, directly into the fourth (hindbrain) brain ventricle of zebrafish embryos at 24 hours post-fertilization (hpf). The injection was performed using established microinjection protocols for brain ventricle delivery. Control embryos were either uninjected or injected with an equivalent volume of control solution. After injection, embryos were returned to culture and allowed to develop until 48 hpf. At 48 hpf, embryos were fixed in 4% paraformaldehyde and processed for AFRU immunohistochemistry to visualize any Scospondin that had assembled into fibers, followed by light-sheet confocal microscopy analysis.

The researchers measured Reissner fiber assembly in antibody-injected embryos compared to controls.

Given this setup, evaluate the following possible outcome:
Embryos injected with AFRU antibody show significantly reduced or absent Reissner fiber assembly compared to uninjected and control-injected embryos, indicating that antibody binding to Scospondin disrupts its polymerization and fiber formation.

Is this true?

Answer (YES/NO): NO